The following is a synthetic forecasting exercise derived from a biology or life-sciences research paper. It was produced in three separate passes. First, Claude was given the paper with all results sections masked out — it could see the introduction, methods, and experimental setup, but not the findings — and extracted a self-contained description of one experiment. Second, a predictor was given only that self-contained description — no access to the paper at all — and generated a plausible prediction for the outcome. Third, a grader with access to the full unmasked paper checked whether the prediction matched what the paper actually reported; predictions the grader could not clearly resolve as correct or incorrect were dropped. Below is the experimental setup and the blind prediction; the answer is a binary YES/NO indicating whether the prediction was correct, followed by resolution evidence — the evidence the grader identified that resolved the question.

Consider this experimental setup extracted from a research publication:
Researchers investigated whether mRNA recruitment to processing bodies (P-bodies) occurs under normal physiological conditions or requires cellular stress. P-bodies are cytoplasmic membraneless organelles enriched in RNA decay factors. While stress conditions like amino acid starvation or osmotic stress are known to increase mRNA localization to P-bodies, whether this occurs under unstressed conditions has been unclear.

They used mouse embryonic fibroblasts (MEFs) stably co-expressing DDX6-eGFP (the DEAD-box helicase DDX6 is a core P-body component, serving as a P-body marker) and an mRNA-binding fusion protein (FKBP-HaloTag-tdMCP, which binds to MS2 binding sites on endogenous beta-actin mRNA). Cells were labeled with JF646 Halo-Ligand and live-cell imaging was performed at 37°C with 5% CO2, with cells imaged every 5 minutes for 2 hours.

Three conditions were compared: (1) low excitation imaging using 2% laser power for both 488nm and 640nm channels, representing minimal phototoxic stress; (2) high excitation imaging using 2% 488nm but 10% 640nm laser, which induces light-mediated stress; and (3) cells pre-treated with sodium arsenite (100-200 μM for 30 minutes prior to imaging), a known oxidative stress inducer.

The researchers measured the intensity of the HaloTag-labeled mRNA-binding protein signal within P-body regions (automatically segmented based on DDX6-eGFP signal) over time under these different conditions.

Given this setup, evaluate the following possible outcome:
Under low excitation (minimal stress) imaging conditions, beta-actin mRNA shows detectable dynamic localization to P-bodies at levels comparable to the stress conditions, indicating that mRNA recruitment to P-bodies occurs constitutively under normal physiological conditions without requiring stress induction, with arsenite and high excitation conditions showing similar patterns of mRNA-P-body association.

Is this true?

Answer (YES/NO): NO